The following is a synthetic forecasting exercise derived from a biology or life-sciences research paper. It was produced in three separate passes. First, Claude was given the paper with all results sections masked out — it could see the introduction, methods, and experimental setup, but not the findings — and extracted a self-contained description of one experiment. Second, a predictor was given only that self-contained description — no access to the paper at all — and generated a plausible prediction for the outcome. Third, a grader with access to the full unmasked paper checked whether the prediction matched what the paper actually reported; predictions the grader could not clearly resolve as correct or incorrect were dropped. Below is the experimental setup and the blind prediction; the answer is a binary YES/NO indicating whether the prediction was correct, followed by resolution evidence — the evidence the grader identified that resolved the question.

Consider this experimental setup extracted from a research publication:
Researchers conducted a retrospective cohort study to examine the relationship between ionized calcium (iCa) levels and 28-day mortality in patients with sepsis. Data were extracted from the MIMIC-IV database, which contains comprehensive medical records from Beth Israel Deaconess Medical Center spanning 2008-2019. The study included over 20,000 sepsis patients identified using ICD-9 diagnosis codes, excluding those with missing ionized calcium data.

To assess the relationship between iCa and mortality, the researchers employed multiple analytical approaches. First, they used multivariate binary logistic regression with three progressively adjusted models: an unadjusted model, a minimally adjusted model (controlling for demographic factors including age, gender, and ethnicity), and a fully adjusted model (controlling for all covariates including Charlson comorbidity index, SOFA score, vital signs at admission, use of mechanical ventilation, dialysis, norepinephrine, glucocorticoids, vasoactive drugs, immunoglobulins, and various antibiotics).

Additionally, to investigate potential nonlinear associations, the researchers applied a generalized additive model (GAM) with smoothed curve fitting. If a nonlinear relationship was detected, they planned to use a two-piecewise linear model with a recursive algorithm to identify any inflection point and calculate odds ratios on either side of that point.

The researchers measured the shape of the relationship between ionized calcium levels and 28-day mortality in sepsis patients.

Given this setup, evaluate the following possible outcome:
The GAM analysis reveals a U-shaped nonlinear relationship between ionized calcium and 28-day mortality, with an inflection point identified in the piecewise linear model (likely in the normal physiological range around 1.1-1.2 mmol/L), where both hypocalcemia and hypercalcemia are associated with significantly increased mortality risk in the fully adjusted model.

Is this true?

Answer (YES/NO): NO